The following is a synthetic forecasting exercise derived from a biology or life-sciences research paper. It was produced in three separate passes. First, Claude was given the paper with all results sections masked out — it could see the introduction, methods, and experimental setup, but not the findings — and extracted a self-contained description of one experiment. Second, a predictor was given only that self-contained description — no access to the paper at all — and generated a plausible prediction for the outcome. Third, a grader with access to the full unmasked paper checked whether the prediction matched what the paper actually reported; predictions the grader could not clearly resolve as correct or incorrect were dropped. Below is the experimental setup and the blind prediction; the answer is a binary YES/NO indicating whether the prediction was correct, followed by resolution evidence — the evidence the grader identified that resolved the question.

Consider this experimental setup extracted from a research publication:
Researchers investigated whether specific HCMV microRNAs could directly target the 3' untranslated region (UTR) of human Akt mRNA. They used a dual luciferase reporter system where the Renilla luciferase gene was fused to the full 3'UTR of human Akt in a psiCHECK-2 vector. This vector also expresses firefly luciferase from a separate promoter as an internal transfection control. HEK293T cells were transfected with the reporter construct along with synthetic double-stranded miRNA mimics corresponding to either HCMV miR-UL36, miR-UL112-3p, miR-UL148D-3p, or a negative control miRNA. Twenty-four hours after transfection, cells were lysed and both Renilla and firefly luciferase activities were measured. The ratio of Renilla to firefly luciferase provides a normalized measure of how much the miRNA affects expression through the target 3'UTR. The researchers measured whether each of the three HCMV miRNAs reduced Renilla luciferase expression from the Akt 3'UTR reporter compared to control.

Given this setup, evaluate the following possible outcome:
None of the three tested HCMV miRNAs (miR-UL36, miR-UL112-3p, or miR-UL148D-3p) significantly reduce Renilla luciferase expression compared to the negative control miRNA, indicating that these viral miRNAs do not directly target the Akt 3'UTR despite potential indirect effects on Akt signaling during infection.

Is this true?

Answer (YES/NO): YES